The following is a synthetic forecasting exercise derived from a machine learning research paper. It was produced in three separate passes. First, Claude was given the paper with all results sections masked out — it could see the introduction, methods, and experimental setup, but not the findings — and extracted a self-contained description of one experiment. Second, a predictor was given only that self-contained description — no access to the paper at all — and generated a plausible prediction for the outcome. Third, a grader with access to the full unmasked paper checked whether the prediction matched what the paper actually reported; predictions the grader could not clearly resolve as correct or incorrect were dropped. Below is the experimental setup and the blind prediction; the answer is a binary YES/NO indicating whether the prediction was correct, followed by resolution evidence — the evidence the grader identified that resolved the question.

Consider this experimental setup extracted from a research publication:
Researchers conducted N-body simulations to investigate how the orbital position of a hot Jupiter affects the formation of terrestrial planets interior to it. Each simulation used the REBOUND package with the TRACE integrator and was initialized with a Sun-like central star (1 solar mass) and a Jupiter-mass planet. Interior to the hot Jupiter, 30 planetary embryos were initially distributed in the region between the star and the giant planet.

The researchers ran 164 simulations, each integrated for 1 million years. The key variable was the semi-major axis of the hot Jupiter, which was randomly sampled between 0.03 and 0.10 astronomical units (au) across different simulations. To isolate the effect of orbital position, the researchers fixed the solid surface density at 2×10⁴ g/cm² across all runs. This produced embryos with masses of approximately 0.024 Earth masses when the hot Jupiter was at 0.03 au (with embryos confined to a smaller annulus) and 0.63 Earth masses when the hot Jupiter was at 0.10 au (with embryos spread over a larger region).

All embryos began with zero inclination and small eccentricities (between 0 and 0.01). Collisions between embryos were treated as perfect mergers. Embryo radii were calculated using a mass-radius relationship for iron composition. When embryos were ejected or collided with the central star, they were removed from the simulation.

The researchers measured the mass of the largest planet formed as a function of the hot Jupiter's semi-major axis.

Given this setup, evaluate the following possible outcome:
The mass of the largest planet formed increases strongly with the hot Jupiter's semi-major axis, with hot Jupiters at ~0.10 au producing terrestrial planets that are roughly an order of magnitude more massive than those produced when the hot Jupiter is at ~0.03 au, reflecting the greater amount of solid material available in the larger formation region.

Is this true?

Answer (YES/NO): NO